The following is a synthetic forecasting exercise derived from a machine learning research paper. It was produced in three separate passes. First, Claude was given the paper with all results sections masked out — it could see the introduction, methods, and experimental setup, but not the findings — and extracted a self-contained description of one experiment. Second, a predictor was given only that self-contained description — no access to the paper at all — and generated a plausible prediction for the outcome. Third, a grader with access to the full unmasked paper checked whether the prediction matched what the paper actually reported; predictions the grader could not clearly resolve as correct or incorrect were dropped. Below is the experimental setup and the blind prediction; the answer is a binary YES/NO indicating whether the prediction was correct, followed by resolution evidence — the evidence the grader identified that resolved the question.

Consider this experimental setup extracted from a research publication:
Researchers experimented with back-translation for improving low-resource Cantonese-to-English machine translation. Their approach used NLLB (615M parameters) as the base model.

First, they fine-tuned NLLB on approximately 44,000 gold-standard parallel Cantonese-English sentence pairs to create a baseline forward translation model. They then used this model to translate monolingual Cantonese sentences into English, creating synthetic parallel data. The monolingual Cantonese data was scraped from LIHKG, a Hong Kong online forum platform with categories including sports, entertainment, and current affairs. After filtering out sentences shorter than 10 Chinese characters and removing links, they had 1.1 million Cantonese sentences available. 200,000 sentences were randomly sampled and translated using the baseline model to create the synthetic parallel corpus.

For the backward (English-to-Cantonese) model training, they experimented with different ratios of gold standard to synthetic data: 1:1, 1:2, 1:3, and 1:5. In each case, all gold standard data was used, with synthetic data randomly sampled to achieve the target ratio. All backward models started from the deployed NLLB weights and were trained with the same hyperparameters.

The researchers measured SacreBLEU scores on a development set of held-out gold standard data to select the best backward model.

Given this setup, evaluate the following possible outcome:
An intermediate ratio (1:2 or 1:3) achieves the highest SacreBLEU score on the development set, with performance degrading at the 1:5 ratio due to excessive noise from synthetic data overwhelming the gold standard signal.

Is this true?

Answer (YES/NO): NO